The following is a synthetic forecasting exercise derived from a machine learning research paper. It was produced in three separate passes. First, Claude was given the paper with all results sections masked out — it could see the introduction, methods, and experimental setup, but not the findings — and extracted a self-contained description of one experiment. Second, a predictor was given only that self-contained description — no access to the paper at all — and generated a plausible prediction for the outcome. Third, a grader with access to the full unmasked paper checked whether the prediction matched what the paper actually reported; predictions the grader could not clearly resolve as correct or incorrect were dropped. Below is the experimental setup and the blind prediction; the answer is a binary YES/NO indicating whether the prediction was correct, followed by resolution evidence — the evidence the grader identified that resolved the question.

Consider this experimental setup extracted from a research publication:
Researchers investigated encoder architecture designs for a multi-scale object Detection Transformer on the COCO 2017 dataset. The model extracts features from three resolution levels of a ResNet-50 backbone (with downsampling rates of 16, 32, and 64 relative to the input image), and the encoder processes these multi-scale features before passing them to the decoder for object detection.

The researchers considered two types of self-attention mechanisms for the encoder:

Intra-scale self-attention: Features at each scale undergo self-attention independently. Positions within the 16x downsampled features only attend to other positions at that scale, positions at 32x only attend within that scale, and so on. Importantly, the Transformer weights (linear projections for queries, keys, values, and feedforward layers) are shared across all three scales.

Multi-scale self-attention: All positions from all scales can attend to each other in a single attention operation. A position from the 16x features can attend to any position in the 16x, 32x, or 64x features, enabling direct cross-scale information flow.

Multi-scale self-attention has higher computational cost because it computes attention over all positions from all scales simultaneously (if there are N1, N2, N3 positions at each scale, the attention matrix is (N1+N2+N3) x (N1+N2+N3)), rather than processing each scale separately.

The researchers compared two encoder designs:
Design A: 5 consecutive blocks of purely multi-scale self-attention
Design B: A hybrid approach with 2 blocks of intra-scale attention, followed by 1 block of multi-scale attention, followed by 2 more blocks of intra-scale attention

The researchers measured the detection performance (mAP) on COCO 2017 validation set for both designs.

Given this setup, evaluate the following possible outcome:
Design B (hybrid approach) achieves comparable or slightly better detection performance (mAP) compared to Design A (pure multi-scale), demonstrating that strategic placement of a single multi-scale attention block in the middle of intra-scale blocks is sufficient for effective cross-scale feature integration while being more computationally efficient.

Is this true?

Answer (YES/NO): YES